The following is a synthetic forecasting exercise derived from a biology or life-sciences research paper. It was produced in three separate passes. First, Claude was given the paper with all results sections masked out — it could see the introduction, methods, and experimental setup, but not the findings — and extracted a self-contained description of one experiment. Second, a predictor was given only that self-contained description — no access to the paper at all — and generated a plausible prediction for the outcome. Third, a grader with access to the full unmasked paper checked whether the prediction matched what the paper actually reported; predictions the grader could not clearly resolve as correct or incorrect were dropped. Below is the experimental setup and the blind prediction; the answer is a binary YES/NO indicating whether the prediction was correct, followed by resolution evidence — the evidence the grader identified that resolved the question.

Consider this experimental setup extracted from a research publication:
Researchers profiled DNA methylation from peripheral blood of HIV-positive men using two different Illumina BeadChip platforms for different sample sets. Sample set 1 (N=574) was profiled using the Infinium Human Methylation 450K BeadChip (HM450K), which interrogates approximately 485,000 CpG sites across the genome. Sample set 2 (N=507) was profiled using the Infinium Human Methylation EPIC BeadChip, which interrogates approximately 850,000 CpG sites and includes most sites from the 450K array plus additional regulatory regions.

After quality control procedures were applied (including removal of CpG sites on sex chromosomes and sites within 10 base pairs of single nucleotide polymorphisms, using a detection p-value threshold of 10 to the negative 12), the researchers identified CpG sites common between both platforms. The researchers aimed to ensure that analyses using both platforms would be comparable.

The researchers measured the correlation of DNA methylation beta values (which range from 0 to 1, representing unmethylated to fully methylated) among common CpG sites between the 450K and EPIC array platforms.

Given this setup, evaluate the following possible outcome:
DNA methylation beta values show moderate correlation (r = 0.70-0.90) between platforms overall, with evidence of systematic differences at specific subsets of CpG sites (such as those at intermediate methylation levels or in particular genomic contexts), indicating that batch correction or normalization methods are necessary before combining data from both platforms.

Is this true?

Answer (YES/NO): NO